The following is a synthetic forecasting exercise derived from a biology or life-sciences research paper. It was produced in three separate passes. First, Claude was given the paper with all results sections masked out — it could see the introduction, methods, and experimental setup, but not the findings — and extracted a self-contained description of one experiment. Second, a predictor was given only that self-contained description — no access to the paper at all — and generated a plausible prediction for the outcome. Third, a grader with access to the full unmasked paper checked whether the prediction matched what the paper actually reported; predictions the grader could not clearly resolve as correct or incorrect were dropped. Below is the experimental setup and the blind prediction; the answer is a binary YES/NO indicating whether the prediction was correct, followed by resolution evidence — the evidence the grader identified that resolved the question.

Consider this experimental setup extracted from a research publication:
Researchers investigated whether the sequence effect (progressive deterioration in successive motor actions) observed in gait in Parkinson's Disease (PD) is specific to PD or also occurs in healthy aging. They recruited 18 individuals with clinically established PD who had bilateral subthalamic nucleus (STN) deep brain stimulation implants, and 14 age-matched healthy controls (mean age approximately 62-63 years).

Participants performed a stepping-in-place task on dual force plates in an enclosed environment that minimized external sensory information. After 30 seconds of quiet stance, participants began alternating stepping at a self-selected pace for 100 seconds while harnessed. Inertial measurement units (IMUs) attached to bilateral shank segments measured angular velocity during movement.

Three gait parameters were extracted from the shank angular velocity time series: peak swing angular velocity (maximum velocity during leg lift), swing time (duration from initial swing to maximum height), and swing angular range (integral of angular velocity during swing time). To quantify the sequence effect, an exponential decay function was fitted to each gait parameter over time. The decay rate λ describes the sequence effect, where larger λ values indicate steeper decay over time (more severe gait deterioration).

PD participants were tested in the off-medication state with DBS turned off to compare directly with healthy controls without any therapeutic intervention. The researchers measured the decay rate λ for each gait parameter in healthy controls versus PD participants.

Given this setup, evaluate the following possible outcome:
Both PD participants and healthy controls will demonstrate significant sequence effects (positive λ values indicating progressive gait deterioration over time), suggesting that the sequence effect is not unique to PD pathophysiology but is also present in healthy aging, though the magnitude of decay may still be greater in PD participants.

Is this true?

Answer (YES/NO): NO